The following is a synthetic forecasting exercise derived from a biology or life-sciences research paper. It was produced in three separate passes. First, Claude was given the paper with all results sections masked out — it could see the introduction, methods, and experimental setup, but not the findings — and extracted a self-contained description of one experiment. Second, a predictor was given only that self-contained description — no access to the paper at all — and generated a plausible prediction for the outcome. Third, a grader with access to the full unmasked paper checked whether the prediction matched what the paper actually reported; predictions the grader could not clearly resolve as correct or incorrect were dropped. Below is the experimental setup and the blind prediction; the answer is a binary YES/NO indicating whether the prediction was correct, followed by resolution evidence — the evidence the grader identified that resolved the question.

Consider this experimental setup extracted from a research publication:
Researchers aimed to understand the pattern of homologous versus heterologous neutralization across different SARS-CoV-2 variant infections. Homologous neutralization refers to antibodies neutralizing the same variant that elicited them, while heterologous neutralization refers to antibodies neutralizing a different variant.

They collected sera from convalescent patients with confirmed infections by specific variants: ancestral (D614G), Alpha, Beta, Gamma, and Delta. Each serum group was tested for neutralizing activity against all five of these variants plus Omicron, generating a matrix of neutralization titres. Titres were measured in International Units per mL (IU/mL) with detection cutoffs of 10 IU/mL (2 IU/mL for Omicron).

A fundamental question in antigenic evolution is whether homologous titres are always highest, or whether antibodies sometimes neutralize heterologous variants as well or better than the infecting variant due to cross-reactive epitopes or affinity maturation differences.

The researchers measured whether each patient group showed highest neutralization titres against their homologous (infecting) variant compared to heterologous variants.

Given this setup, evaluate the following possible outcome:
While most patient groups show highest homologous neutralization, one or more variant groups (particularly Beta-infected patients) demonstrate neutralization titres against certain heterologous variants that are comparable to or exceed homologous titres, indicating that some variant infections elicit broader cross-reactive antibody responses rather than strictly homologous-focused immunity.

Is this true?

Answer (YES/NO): YES